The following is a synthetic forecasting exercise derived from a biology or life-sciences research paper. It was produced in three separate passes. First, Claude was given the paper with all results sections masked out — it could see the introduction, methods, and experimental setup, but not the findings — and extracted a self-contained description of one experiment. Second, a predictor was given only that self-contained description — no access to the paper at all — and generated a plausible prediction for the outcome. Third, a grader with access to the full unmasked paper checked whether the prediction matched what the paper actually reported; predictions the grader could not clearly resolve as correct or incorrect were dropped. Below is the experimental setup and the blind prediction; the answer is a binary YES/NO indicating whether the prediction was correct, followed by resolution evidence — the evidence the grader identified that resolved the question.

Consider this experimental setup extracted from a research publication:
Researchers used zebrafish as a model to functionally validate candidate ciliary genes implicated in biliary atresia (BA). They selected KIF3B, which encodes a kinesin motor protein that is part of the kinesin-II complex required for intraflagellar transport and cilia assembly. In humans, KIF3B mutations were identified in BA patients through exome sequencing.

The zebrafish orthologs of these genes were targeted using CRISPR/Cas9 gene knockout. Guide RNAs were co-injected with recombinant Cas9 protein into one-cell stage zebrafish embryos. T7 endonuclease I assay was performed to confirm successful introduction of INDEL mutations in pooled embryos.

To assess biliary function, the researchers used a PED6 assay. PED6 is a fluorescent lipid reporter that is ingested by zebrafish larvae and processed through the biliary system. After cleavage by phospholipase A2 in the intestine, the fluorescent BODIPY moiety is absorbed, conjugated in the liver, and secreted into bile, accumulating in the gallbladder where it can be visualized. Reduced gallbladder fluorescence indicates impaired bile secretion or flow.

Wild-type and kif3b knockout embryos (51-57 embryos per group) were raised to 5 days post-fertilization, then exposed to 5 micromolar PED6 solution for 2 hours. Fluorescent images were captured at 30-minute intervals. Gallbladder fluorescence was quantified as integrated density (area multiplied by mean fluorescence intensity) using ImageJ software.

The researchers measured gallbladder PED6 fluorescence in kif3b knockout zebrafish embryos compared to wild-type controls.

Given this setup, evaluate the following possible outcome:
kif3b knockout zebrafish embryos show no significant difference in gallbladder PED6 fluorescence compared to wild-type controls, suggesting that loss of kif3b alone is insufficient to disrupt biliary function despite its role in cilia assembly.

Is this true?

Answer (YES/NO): NO